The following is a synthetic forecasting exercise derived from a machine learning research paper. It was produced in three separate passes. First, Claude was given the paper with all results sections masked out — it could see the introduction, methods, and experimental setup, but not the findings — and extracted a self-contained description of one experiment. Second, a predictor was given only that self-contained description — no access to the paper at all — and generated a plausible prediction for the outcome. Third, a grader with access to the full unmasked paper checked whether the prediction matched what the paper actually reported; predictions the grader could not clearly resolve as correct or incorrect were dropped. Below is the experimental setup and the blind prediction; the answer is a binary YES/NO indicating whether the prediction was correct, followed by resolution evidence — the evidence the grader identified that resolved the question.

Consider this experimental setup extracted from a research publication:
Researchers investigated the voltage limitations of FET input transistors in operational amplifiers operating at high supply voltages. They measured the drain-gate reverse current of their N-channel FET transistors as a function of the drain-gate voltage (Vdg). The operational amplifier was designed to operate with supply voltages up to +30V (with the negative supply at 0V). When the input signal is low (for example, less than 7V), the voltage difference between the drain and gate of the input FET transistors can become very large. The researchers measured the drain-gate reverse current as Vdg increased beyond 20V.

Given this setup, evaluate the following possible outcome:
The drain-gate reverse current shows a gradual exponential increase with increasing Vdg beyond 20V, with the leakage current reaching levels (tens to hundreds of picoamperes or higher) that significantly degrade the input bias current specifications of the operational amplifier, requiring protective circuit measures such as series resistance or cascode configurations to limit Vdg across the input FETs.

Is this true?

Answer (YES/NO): NO